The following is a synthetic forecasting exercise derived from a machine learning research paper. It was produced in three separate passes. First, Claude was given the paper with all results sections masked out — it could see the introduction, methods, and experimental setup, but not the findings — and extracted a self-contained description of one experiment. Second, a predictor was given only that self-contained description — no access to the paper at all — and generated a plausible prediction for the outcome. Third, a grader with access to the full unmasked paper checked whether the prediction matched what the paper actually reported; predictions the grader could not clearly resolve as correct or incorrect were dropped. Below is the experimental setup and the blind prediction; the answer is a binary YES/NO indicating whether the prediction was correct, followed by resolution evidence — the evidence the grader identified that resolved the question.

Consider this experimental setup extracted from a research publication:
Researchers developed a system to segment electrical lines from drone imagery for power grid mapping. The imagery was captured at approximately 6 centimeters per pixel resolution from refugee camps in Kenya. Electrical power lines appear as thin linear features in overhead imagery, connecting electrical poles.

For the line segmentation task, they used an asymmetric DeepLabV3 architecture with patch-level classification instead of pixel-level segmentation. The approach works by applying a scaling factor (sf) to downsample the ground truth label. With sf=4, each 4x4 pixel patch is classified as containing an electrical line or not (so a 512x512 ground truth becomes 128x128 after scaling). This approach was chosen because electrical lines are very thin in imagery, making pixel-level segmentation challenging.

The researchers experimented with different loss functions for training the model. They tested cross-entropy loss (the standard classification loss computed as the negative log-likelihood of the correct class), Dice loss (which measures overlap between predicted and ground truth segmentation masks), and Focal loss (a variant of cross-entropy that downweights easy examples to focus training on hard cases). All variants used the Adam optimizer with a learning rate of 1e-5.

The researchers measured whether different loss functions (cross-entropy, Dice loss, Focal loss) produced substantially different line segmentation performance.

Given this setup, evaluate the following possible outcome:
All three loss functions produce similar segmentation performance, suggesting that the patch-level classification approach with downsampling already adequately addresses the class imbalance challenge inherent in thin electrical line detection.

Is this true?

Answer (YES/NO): YES